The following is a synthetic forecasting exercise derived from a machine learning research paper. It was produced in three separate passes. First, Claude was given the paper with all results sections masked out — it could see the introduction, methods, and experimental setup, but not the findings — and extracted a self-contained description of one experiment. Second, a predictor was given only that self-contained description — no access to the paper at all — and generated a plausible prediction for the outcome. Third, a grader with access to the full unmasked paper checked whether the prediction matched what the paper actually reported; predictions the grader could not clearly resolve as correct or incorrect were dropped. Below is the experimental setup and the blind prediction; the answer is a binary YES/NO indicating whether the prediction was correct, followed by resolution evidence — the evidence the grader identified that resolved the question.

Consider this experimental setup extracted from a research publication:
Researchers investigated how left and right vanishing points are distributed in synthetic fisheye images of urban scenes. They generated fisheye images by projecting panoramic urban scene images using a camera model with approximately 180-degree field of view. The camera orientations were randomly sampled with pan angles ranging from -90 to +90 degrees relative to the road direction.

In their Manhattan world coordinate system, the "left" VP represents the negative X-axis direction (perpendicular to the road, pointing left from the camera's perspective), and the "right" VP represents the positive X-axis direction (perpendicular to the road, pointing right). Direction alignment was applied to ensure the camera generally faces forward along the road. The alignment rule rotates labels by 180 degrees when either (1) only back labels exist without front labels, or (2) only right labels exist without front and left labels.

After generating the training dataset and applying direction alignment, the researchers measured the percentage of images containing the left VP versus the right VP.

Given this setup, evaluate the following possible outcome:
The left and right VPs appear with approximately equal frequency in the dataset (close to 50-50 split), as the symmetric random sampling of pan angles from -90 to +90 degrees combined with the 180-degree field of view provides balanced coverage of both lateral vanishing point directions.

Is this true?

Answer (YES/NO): NO